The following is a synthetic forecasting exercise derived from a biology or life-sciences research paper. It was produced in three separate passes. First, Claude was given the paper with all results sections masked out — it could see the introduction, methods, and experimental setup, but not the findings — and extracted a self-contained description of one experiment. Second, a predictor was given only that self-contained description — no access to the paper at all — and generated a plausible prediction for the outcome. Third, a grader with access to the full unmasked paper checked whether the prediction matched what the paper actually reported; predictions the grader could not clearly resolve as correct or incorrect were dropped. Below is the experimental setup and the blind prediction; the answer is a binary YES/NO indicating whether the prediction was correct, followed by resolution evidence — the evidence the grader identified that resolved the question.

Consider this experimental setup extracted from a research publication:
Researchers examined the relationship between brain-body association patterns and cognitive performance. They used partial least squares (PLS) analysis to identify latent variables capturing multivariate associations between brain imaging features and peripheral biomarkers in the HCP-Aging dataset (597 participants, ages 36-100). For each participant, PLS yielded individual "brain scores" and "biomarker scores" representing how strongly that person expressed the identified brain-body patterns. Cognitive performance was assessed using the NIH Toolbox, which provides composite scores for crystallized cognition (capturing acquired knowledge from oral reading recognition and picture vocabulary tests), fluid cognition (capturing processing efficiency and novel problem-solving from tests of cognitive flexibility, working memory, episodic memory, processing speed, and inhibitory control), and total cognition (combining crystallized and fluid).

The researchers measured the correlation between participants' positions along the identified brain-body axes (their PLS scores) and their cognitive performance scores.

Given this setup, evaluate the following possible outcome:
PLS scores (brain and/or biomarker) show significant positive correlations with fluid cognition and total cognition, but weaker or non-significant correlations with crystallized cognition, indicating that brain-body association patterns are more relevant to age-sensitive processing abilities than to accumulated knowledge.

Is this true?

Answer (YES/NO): YES